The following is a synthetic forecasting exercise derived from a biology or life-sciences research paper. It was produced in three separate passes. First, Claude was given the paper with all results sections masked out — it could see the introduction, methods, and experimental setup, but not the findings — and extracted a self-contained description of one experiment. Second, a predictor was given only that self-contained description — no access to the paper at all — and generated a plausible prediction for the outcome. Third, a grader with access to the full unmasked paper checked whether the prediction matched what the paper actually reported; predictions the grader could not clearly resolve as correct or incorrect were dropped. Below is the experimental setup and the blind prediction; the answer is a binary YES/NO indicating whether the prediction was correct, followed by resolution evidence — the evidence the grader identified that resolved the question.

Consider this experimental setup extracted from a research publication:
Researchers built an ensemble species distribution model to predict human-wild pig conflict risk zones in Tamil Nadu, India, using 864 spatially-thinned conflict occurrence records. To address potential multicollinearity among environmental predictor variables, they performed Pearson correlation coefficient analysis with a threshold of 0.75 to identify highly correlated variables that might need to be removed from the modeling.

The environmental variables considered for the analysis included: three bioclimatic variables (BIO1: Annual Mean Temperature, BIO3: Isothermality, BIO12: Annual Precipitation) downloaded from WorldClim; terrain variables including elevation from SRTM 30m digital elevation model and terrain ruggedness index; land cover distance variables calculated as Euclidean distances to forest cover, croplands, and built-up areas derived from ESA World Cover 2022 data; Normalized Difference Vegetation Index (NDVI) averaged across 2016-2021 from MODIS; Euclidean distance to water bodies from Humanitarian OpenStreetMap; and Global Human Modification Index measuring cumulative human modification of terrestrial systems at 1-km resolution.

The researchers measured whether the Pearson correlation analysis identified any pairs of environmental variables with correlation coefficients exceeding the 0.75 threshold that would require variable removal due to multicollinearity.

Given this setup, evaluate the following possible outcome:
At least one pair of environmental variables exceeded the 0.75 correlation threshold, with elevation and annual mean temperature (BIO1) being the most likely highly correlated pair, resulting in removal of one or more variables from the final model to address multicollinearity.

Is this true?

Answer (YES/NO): NO